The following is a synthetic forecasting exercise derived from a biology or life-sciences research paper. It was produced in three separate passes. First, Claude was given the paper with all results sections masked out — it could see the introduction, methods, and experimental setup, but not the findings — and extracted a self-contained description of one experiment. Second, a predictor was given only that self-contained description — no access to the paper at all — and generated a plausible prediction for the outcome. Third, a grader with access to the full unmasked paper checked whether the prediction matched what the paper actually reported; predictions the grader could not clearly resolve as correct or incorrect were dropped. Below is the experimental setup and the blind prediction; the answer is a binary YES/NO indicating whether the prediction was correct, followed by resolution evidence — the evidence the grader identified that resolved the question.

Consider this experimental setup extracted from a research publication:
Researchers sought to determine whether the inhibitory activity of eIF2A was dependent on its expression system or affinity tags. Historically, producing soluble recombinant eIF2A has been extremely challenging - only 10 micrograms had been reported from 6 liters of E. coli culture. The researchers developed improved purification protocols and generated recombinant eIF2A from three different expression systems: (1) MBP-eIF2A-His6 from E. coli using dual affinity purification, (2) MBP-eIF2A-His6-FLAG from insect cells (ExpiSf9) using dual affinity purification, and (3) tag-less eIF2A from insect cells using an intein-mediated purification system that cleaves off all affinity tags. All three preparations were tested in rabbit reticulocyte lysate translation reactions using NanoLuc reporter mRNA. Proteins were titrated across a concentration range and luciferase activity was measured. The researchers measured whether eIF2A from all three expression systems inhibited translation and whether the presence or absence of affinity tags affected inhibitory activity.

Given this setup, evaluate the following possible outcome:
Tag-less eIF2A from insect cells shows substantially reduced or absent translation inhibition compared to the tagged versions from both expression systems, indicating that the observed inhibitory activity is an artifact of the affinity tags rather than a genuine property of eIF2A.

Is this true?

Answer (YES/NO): NO